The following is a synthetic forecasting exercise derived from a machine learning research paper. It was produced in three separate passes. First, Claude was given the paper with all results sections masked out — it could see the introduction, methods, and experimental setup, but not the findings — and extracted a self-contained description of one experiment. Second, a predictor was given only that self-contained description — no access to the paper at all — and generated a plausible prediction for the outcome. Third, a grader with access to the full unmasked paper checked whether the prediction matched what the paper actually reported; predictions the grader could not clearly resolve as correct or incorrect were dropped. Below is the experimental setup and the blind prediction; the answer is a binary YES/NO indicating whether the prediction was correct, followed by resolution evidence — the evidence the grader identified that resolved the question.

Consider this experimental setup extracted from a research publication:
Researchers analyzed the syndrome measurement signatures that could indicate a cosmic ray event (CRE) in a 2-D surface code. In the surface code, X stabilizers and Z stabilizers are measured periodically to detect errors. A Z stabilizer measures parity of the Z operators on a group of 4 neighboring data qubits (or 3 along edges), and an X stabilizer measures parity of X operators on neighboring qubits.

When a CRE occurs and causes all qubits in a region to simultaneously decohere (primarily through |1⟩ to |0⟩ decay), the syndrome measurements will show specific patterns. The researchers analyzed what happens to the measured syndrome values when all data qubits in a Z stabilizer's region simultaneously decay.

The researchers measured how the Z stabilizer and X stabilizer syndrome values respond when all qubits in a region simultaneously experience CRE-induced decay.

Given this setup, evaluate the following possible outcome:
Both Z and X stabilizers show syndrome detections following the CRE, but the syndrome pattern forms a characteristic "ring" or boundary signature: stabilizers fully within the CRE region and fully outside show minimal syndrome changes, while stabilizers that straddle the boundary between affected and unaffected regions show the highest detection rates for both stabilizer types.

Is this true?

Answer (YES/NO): NO